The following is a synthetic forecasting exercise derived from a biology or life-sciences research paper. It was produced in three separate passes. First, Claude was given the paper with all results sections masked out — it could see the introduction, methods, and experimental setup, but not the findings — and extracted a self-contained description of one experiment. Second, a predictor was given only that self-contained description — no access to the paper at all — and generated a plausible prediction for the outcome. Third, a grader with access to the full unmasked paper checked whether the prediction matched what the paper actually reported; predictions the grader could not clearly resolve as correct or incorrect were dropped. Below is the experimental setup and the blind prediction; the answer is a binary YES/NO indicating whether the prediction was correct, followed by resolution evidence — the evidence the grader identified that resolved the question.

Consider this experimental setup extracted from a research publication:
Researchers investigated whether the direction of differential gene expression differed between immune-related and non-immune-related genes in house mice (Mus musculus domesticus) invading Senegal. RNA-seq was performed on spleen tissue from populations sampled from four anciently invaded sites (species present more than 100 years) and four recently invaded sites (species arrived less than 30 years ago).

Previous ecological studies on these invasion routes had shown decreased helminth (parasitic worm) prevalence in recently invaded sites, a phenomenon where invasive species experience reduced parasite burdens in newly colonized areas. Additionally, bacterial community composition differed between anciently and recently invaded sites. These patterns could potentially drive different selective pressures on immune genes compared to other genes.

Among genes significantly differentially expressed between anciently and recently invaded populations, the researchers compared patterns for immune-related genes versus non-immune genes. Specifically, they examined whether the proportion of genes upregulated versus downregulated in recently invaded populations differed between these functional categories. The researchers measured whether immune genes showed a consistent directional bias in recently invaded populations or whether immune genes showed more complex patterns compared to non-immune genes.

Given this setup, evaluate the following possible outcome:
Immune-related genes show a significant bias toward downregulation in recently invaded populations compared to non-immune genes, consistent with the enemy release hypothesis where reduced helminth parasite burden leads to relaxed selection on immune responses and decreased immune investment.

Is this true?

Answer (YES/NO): NO